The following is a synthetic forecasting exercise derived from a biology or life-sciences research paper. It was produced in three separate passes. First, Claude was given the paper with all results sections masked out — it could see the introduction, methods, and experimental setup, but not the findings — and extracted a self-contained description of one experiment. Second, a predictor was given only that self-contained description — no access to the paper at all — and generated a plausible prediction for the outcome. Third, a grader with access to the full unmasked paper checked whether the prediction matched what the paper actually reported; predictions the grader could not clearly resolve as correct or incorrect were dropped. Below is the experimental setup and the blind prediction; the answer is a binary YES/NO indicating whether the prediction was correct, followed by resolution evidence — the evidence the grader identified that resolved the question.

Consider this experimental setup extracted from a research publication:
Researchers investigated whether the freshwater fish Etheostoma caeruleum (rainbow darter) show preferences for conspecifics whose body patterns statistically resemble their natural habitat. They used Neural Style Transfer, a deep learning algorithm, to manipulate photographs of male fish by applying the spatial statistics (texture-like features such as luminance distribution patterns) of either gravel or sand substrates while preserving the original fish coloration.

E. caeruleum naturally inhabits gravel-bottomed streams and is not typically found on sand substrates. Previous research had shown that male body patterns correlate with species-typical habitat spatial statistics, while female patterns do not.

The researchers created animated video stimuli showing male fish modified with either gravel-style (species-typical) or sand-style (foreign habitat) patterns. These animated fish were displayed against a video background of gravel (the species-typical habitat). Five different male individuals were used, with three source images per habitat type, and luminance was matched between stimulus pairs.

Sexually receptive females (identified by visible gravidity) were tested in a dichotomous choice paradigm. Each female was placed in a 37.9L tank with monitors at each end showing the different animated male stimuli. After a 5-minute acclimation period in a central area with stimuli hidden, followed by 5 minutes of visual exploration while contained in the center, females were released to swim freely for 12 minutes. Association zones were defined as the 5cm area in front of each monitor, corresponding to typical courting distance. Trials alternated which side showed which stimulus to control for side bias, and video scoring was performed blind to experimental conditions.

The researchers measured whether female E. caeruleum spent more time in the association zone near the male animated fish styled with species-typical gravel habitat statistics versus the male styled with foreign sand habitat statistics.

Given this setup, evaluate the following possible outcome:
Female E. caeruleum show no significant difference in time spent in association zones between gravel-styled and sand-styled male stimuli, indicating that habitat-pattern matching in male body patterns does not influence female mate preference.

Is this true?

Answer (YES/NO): YES